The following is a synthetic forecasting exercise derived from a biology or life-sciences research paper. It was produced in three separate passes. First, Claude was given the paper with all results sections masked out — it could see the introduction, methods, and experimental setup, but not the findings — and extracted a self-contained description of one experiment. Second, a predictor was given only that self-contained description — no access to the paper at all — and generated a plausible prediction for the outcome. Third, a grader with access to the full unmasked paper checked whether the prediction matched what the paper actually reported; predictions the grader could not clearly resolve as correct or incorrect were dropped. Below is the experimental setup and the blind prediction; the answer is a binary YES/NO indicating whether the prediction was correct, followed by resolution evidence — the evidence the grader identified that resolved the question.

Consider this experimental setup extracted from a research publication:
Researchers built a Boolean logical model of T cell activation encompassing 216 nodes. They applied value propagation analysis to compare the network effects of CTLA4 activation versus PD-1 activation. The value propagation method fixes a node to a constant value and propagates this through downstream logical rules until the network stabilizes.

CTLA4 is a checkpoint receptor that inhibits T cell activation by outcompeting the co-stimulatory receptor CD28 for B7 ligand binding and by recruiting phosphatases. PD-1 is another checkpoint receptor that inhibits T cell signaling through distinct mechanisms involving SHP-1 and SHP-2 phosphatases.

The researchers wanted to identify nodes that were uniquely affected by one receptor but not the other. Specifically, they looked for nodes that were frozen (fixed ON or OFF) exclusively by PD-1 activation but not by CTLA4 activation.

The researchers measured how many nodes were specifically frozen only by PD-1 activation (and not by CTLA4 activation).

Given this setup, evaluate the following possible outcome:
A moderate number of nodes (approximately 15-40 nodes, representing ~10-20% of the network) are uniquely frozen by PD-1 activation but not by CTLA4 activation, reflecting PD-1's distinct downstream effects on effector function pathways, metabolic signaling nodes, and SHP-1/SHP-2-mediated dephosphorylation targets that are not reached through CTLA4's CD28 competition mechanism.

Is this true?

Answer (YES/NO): NO